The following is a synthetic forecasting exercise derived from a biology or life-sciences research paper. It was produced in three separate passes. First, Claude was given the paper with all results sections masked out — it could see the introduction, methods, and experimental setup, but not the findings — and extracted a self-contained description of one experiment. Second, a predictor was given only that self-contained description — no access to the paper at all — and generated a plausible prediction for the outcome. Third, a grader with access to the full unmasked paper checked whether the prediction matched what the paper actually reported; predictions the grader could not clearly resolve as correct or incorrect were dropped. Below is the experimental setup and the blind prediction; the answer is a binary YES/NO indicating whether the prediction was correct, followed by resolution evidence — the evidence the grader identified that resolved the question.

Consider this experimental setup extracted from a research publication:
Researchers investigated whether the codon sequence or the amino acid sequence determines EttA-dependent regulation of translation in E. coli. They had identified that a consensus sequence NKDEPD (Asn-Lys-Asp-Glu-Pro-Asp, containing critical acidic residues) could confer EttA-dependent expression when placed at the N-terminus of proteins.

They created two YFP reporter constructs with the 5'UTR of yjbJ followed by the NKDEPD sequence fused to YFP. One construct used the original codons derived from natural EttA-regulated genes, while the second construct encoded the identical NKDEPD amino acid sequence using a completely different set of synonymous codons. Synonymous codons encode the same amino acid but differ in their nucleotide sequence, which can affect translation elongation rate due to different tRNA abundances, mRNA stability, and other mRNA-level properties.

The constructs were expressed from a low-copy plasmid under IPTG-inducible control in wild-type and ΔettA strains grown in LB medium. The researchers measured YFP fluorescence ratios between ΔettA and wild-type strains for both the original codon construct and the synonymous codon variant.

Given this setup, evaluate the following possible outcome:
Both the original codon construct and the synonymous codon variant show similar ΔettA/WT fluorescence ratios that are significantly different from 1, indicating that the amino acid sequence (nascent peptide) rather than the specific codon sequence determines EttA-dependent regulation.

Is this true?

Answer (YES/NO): YES